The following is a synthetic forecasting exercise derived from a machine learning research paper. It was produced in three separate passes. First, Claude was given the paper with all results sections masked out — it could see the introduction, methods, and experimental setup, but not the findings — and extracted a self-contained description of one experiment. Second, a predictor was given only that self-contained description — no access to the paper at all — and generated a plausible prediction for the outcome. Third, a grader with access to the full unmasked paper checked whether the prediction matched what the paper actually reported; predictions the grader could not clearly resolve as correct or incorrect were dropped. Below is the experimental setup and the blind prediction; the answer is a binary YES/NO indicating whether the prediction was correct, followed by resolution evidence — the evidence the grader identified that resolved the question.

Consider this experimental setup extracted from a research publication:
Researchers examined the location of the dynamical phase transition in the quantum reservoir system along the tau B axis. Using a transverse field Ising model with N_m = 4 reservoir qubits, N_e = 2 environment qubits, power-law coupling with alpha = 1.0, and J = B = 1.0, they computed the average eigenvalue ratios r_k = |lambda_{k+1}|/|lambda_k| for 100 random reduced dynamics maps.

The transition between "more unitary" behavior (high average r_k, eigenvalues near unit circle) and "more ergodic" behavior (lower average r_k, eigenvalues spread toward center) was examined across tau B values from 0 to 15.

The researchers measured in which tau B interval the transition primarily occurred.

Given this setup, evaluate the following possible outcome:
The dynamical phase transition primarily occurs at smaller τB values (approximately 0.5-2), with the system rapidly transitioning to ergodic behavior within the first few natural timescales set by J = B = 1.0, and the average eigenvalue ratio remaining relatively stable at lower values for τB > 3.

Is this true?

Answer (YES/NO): NO